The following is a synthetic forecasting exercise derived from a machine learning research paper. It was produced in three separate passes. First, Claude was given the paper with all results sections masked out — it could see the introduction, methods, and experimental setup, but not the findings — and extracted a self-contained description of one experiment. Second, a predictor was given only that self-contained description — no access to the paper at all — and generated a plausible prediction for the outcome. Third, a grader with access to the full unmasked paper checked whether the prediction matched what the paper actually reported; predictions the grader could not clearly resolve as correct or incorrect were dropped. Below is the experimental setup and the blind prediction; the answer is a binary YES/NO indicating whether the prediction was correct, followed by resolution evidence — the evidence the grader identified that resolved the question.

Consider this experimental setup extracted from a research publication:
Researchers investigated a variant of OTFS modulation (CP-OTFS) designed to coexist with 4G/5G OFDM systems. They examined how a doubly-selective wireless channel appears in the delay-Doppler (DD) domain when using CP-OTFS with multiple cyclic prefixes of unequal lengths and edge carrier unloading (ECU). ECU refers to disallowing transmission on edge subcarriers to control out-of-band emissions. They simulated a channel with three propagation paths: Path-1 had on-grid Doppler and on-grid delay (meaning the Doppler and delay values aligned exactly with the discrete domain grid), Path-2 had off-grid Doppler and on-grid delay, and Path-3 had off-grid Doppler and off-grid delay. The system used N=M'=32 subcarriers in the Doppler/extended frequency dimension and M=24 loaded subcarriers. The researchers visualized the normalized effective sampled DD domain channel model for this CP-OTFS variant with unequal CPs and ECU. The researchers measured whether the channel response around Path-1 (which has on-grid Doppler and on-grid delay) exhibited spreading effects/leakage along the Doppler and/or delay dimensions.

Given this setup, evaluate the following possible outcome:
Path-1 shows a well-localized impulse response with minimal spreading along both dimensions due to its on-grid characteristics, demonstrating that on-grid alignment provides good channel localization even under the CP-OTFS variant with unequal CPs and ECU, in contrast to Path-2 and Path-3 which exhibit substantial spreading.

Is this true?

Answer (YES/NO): NO